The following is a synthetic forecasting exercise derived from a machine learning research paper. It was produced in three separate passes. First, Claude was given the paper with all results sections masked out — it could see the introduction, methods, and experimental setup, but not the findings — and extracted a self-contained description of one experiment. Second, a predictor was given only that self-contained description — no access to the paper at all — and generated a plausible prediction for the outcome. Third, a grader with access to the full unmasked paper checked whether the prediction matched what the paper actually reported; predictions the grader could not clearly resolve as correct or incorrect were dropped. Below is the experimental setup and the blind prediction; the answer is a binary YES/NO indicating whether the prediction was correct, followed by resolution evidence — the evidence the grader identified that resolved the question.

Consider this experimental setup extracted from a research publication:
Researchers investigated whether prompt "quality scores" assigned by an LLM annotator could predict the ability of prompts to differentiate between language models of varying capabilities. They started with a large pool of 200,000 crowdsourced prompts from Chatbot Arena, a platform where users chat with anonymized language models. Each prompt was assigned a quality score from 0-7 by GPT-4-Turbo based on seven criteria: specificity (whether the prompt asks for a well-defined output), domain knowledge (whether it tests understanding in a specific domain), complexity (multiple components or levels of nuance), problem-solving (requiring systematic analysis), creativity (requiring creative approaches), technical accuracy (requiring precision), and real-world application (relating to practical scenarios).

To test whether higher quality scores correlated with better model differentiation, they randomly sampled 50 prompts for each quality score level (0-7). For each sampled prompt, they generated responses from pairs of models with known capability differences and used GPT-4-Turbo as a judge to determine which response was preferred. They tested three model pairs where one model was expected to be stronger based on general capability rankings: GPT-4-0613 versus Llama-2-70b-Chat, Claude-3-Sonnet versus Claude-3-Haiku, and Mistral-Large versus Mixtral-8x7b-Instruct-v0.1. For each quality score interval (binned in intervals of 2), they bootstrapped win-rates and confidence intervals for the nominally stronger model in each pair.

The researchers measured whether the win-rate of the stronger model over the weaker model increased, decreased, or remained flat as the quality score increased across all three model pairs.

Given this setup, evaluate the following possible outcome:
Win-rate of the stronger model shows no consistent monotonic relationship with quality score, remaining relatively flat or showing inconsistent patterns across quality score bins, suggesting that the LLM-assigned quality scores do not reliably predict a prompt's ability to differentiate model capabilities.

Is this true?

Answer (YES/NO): NO